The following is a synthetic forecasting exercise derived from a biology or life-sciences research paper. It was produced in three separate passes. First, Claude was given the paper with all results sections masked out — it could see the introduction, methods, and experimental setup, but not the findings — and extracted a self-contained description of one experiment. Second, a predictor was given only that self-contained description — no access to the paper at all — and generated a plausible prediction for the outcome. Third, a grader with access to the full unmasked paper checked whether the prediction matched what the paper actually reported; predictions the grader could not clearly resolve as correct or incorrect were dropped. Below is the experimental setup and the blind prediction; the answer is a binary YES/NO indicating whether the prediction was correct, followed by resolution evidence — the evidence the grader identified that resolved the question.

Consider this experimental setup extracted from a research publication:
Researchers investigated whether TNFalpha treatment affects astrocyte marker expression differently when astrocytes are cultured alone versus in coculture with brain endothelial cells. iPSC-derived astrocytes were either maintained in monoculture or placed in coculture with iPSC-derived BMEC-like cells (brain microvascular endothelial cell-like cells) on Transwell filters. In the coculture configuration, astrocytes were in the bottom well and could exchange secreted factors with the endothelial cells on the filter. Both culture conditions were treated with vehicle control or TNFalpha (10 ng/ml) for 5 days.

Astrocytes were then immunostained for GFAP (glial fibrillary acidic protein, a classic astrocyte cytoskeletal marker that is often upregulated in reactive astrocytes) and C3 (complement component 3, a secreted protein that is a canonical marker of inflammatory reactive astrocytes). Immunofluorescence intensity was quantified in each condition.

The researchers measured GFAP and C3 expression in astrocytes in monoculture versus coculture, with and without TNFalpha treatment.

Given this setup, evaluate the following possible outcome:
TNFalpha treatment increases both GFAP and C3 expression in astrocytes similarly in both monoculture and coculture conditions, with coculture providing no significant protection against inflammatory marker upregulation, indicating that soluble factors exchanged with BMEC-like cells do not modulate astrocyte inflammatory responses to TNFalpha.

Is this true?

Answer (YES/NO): NO